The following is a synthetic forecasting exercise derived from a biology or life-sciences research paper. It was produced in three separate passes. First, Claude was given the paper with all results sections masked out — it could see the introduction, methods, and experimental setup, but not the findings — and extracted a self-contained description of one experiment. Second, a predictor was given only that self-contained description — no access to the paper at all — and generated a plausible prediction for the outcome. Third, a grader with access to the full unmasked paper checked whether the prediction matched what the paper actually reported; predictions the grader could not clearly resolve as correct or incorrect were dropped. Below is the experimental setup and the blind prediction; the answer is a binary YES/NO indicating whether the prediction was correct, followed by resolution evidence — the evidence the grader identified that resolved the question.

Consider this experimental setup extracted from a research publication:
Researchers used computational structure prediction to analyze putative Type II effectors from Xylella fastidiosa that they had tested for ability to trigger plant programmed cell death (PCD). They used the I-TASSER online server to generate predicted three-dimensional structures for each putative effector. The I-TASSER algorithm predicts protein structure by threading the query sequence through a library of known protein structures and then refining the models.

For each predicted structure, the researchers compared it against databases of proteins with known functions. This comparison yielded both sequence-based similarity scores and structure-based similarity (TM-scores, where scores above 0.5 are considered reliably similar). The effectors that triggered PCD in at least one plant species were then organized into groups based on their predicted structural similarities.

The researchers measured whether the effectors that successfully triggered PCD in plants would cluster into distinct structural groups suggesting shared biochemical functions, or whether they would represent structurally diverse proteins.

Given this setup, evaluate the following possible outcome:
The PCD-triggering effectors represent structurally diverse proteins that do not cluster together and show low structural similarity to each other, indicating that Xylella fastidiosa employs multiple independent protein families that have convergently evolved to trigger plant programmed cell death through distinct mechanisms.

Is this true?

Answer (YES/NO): NO